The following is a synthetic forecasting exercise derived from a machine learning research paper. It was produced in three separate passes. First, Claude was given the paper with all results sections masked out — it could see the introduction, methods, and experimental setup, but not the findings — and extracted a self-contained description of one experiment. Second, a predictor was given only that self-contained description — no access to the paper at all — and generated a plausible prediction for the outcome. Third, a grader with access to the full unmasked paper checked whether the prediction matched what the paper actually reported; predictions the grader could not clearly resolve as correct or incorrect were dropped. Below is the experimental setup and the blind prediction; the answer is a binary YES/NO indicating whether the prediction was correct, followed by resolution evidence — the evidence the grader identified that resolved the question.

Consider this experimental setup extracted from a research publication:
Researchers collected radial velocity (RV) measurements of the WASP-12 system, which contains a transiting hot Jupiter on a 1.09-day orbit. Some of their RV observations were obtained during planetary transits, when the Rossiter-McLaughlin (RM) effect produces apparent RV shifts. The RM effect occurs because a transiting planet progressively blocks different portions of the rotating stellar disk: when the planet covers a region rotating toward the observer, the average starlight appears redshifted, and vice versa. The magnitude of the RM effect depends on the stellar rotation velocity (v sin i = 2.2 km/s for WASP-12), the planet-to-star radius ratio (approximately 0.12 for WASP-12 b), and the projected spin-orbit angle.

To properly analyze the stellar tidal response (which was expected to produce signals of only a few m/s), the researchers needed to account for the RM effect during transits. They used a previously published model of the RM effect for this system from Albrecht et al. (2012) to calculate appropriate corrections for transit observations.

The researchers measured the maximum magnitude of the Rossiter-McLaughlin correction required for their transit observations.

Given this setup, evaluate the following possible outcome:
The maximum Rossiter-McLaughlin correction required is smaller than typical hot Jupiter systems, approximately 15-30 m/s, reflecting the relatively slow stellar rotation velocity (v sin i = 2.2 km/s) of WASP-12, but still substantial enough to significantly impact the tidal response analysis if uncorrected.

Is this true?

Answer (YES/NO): NO